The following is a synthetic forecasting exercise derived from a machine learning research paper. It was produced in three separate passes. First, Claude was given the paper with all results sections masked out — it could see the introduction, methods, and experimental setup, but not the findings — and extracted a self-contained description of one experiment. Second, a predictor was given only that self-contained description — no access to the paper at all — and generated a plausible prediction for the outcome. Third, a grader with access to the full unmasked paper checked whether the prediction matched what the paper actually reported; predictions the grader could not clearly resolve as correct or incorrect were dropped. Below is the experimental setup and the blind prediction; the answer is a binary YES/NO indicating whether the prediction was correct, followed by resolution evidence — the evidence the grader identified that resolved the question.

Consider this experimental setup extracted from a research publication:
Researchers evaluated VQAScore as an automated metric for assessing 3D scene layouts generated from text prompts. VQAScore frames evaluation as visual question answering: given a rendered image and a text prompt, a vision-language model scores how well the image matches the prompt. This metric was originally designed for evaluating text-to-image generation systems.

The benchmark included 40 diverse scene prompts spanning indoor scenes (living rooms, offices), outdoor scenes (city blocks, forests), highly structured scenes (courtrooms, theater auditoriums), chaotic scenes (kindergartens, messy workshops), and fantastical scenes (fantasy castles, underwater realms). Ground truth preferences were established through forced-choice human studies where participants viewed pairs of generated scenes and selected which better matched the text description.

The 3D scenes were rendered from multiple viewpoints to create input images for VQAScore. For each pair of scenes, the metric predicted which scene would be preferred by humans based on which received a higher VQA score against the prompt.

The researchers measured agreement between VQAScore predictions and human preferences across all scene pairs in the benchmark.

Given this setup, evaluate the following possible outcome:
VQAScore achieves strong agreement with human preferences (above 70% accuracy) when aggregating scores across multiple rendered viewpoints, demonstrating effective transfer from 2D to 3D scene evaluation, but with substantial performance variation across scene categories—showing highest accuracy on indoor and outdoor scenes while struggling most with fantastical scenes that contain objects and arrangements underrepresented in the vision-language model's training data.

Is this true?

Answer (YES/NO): NO